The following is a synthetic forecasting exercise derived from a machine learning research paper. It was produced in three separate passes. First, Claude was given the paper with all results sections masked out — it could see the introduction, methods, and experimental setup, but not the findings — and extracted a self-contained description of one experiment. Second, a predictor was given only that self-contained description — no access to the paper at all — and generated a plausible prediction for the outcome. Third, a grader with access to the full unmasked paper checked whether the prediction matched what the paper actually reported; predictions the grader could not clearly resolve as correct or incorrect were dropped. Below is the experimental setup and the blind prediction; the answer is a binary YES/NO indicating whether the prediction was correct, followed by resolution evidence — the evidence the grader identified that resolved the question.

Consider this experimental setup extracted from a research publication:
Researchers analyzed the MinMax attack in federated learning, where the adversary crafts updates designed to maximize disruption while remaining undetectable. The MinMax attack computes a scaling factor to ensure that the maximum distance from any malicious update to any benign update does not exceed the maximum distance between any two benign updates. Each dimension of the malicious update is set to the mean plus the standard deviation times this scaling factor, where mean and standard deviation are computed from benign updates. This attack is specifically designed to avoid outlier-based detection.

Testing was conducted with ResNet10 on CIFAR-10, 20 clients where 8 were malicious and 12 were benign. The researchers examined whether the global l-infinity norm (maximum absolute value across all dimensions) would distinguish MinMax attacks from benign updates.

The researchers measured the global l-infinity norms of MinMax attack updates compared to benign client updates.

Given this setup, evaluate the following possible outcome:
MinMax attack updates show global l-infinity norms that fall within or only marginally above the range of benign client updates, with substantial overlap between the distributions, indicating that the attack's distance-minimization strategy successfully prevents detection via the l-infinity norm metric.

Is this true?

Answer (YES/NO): YES